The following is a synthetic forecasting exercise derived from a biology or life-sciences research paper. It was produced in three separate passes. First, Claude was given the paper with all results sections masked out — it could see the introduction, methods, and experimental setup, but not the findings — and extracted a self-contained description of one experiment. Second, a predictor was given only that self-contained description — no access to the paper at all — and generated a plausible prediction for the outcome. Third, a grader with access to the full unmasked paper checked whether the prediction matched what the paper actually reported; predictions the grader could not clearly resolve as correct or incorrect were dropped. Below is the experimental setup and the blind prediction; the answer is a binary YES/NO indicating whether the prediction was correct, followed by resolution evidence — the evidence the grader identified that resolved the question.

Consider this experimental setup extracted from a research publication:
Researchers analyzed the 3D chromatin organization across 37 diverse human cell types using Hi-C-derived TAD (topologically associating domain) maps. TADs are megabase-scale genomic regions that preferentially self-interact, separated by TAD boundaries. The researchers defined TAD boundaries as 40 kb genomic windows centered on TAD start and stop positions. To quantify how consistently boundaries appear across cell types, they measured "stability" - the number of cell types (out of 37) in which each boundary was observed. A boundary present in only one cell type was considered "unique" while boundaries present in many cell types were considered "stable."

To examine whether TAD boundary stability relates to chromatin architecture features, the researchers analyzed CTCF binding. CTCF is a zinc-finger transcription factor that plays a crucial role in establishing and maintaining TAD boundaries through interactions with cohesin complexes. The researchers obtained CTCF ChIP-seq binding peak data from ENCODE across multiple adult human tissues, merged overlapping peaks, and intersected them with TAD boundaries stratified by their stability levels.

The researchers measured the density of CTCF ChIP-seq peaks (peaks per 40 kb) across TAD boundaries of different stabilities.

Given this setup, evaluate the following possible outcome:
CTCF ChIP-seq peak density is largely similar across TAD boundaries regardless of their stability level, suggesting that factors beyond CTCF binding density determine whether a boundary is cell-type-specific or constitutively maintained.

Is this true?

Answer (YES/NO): NO